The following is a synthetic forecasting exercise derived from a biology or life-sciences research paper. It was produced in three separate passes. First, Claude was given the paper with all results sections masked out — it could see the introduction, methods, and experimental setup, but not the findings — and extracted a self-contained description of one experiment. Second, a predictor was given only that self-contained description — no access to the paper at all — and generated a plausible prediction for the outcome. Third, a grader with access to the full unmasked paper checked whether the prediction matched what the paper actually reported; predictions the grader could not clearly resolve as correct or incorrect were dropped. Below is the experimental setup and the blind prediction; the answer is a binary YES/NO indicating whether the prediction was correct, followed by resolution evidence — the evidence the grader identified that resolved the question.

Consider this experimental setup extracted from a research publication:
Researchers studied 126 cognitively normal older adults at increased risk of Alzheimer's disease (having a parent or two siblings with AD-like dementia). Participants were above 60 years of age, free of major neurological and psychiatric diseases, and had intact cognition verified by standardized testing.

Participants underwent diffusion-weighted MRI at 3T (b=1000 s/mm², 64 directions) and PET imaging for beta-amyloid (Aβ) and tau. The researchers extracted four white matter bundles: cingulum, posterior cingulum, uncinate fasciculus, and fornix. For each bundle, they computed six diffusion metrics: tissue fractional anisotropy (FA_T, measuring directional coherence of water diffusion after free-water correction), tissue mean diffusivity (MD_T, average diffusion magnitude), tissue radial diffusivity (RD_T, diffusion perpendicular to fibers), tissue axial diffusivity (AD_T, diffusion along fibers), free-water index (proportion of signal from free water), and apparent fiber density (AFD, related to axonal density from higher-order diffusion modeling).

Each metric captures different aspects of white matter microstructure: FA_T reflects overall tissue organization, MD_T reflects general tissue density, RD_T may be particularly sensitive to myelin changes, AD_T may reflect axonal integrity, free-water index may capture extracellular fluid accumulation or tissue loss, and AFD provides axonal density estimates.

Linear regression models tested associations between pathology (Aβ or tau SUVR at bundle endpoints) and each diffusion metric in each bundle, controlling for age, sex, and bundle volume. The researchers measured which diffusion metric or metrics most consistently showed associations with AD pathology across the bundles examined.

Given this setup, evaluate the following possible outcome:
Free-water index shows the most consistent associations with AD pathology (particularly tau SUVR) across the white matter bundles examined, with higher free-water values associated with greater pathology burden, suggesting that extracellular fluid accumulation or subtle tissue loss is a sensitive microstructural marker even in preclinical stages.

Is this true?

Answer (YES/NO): NO